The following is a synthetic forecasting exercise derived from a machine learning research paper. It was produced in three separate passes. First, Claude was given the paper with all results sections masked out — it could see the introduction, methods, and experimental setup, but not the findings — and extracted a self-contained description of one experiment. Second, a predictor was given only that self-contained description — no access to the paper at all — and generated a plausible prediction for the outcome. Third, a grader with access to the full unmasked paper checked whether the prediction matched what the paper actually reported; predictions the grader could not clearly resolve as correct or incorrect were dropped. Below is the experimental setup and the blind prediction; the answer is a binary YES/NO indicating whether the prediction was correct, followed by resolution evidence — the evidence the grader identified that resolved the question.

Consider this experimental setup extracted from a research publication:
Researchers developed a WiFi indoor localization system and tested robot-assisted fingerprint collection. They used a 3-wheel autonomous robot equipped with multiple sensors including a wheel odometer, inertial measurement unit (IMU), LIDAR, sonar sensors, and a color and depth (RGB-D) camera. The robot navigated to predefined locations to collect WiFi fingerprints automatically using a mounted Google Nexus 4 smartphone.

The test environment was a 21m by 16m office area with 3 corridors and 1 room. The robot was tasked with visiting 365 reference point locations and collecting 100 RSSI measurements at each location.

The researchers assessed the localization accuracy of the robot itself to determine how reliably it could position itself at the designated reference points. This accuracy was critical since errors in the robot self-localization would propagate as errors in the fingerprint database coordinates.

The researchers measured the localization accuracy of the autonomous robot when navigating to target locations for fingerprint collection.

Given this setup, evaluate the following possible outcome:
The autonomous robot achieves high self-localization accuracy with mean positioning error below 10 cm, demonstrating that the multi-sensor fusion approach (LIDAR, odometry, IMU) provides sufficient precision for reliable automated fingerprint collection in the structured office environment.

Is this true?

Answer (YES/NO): YES